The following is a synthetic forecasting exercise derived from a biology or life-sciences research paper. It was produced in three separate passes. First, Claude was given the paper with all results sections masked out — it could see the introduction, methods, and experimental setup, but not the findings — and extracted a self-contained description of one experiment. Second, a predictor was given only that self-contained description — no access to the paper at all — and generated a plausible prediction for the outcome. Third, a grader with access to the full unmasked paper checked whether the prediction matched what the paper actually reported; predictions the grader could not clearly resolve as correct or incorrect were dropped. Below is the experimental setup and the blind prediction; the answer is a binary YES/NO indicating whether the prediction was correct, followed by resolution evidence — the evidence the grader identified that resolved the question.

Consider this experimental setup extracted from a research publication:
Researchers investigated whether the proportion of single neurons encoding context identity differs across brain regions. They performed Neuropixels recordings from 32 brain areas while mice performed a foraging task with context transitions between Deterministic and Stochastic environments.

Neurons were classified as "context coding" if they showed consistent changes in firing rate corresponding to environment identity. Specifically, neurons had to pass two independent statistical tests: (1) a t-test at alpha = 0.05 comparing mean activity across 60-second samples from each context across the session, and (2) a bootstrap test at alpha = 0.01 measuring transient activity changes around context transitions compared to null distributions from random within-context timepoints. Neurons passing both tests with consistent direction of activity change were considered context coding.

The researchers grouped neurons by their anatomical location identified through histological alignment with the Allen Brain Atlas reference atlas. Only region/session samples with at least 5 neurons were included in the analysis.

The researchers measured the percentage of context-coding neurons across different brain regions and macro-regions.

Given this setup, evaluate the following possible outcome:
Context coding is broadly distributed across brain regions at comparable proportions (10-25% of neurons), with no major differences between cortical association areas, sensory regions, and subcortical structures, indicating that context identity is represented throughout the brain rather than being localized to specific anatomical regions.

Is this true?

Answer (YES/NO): NO